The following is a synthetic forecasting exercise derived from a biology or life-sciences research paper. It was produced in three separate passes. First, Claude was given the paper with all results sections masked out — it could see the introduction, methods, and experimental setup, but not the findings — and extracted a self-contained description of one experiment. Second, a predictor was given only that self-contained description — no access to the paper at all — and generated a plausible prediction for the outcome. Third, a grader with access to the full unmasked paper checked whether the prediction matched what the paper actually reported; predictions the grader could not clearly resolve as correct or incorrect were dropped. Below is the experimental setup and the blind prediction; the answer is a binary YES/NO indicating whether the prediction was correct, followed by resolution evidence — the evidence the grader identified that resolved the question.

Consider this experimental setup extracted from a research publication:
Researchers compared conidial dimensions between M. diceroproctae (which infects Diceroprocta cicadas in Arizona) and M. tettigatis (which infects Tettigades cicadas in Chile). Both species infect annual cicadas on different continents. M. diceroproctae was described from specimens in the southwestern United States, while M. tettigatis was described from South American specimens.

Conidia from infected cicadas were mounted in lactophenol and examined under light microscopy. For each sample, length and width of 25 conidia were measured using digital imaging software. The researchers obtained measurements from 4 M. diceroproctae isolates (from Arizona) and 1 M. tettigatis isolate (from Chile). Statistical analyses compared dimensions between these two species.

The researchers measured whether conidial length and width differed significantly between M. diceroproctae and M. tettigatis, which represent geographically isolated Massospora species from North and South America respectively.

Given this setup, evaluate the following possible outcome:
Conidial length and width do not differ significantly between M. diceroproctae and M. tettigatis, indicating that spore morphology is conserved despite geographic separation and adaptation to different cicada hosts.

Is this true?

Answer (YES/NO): NO